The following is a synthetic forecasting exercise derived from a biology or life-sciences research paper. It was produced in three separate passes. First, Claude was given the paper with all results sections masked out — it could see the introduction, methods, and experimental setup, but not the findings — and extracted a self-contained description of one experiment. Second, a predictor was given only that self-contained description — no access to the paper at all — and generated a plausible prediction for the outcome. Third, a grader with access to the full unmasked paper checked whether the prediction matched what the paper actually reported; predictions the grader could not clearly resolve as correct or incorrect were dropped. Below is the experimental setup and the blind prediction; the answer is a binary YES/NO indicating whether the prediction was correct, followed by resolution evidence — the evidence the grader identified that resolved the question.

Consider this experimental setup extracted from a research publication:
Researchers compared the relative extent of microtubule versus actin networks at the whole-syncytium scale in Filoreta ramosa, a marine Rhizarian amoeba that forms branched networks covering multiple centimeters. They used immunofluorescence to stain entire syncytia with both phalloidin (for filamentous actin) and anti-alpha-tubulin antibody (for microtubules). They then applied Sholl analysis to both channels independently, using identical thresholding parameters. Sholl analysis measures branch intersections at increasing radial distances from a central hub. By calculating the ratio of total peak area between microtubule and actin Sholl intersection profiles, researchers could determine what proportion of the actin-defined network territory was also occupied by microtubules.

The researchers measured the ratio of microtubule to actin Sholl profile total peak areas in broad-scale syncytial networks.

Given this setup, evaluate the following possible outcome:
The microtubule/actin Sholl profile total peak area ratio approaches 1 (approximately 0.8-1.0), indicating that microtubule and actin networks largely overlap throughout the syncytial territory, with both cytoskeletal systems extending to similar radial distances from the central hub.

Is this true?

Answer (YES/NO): NO